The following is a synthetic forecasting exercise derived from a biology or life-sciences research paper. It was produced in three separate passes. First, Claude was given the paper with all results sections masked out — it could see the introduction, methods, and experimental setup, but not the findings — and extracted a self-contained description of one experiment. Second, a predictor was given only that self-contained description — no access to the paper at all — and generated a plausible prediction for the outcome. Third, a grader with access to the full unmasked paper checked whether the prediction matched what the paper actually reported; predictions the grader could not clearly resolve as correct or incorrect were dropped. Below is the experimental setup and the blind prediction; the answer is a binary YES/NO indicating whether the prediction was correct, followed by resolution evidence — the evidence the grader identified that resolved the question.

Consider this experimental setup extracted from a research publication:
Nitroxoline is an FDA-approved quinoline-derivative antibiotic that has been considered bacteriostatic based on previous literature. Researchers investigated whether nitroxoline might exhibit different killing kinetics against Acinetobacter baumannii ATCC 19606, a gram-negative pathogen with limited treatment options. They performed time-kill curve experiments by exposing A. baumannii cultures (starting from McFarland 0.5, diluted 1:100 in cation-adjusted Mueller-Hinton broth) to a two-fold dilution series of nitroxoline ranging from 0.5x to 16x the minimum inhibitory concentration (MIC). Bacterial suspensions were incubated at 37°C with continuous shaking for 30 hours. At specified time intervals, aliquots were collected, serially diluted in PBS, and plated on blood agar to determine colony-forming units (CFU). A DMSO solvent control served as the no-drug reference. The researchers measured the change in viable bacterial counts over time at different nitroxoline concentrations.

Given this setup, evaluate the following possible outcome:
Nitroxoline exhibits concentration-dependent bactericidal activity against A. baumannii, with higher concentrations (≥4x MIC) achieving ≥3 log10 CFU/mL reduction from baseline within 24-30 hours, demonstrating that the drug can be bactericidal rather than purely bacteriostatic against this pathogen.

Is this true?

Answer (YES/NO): NO